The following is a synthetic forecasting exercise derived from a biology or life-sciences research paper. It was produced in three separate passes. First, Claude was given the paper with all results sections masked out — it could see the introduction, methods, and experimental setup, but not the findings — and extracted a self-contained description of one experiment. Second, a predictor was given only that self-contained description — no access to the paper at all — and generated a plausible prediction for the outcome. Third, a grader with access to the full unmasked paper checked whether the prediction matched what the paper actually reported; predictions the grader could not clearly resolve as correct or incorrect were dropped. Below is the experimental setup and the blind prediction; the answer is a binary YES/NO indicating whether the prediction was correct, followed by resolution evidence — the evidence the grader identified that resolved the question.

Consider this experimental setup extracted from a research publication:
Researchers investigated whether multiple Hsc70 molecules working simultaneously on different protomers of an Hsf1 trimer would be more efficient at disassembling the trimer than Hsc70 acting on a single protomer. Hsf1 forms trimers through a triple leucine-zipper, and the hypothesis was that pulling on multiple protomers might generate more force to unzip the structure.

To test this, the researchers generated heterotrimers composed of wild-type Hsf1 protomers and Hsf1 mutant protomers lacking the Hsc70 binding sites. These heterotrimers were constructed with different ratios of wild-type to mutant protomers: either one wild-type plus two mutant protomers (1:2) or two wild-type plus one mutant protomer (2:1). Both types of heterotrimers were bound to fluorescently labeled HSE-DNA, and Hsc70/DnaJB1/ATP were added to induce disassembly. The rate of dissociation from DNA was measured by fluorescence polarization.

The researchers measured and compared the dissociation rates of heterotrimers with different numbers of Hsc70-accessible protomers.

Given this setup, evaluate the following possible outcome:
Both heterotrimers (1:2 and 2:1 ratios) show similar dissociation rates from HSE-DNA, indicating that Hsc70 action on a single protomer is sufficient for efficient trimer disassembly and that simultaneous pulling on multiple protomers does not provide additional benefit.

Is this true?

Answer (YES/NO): NO